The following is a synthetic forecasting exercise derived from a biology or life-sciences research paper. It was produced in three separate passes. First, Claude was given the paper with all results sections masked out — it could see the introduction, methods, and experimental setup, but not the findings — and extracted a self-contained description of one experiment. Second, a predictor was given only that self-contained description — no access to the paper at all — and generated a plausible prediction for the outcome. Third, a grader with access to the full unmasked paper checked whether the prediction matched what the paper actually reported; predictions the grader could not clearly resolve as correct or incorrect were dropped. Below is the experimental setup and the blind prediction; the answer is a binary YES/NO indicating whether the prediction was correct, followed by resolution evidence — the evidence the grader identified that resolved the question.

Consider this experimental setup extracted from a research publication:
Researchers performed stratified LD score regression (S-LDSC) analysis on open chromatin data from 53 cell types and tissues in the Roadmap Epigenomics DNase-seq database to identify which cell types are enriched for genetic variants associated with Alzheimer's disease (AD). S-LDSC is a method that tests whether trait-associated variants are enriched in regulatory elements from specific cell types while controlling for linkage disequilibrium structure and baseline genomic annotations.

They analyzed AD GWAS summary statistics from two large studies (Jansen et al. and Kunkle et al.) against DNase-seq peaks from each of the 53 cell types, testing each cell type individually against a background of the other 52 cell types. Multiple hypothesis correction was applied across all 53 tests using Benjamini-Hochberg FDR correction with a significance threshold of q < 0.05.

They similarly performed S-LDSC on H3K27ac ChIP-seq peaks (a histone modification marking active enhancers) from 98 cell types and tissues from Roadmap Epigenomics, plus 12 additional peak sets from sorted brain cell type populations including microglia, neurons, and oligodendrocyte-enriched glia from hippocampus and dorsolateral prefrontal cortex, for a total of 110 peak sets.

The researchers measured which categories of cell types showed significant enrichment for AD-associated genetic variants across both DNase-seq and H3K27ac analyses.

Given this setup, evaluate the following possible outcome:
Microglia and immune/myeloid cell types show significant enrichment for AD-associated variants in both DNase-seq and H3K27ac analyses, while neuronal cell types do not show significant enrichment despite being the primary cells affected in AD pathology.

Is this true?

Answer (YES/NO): NO